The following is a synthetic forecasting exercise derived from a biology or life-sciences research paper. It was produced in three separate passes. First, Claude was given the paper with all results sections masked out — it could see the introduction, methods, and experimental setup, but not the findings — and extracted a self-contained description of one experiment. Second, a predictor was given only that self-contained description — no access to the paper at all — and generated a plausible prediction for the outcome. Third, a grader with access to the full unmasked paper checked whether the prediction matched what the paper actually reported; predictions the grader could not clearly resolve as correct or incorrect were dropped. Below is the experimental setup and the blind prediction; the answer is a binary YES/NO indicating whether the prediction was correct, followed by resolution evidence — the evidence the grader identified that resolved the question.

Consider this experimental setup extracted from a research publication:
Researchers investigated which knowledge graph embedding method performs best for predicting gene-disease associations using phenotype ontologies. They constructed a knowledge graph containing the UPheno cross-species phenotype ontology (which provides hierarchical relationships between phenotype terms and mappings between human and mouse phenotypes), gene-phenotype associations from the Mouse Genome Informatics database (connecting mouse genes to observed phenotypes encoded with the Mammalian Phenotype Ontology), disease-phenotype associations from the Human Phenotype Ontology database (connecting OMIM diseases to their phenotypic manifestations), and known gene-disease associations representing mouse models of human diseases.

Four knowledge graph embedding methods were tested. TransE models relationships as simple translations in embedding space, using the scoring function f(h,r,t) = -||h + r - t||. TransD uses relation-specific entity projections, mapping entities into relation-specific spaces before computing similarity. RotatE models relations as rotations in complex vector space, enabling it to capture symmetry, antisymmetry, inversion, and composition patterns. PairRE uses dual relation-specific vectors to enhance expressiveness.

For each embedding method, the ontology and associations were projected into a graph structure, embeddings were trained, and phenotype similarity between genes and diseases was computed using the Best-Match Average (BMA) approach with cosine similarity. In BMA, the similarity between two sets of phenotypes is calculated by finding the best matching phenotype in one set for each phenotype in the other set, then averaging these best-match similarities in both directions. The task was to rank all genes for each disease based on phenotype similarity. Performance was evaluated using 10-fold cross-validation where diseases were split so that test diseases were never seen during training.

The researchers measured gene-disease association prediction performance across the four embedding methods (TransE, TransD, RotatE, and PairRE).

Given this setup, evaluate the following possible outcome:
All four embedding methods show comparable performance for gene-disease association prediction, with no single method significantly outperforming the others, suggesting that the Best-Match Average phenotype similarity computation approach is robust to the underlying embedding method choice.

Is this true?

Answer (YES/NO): NO